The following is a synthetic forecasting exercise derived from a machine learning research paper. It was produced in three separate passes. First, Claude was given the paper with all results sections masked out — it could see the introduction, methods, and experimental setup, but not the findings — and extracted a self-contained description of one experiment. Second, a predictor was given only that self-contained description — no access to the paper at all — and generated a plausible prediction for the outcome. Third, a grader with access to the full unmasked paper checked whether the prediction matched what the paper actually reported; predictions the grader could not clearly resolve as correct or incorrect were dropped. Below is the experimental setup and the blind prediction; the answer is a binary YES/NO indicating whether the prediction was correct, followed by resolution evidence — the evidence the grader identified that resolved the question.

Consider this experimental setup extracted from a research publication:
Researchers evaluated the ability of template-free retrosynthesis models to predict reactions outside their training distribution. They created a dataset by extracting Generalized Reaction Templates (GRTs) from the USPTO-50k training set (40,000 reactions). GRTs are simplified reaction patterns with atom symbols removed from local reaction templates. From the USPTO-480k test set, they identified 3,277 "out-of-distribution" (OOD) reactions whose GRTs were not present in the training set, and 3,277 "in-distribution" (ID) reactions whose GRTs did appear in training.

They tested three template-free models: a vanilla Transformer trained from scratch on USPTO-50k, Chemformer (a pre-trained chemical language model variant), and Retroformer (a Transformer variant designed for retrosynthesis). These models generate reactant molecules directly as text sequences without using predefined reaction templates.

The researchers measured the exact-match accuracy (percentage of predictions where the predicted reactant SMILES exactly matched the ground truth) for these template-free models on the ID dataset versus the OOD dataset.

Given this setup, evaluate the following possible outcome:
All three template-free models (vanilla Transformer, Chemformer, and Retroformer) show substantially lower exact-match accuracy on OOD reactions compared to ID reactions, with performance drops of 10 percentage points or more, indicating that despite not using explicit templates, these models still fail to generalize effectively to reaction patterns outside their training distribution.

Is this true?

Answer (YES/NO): YES